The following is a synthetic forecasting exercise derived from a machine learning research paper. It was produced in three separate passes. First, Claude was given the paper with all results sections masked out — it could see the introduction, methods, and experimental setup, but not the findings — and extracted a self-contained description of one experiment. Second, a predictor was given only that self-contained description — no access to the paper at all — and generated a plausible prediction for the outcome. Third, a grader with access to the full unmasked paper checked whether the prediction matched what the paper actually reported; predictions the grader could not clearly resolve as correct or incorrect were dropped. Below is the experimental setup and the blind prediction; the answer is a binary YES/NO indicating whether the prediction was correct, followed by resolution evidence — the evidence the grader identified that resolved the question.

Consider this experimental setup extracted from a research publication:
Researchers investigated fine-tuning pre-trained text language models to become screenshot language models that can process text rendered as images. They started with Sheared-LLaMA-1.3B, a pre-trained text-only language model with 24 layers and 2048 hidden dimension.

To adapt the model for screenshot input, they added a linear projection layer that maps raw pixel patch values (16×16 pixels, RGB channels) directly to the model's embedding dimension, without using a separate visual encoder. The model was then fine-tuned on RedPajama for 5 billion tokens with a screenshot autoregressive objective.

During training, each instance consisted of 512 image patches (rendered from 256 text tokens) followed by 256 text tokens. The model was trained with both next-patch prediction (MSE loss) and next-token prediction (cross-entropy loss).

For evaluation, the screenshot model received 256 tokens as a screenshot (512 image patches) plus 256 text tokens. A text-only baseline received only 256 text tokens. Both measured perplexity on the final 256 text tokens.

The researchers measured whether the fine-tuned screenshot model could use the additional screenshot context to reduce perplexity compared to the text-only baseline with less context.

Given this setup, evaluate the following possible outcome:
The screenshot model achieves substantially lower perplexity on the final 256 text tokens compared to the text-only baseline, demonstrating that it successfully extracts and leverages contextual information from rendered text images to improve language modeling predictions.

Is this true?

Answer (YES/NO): YES